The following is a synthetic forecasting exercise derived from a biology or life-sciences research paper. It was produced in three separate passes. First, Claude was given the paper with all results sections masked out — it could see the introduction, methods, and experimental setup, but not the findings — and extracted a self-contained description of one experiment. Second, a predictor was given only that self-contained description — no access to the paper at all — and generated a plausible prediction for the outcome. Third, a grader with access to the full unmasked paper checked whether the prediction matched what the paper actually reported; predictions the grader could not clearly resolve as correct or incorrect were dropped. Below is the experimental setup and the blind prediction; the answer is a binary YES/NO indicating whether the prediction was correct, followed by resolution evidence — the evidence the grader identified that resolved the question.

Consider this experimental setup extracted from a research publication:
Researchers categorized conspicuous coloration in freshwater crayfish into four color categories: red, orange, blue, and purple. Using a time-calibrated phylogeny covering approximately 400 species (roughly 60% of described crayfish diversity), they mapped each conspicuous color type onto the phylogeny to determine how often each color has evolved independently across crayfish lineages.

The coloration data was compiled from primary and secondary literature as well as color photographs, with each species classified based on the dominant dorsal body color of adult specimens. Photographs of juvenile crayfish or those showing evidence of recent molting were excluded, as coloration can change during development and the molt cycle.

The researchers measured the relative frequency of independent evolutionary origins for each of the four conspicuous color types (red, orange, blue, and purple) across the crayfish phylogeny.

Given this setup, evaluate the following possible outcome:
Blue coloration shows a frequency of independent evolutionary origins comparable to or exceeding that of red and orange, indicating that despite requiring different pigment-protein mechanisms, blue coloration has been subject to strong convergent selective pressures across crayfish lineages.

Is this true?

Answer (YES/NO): YES